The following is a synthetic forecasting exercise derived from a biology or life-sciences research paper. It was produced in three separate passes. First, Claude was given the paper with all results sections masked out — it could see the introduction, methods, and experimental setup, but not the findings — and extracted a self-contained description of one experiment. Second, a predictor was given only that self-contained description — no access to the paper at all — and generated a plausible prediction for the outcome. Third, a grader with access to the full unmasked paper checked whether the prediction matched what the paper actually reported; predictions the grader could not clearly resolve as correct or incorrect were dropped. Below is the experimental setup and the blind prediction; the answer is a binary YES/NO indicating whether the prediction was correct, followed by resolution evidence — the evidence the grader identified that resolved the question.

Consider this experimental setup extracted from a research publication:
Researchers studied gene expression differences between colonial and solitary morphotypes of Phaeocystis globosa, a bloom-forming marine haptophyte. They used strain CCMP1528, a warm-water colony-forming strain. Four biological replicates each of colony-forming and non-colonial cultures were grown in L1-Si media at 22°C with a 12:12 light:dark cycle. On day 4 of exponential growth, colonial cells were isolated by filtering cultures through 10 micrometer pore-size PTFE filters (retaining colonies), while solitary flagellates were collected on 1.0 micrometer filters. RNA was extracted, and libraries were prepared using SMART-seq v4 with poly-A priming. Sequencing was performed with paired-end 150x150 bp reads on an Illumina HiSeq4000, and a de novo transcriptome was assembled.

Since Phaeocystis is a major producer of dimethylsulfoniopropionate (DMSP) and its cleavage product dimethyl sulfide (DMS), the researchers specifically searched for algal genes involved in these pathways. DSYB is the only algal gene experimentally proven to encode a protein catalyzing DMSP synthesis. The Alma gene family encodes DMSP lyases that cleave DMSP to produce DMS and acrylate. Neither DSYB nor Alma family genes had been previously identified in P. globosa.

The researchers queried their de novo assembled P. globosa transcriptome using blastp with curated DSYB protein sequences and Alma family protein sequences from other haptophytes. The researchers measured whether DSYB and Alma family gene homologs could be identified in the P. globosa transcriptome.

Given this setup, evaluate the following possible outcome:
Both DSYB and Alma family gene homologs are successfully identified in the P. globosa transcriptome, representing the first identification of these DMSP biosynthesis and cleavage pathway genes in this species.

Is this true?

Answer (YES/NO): YES